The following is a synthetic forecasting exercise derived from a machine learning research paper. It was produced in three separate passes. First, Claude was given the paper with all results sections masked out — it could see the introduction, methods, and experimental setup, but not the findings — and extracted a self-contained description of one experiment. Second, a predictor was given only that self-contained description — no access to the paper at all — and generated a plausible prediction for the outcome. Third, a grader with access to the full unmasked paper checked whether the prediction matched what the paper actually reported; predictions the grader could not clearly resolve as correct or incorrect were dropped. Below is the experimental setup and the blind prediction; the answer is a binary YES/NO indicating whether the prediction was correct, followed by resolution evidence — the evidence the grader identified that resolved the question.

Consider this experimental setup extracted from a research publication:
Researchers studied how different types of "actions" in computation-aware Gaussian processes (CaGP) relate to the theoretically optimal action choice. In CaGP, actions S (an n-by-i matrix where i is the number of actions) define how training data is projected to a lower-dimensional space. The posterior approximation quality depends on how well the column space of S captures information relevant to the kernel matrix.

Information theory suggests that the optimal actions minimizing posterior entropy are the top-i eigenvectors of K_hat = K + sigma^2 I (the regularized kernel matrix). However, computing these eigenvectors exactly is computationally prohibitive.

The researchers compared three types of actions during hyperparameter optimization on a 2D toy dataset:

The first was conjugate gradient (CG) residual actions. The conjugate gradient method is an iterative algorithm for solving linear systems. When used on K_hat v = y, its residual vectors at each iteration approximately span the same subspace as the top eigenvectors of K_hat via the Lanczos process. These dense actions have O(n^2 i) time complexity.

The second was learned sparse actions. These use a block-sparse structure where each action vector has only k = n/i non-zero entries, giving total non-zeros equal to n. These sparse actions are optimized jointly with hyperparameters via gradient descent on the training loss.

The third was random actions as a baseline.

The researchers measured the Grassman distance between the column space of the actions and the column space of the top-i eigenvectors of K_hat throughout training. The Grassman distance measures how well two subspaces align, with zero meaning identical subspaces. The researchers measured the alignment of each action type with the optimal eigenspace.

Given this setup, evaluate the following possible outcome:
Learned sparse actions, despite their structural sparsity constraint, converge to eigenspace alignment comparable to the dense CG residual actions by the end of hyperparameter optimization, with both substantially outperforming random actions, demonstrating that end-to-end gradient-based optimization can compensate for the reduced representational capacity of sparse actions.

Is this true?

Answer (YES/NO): NO